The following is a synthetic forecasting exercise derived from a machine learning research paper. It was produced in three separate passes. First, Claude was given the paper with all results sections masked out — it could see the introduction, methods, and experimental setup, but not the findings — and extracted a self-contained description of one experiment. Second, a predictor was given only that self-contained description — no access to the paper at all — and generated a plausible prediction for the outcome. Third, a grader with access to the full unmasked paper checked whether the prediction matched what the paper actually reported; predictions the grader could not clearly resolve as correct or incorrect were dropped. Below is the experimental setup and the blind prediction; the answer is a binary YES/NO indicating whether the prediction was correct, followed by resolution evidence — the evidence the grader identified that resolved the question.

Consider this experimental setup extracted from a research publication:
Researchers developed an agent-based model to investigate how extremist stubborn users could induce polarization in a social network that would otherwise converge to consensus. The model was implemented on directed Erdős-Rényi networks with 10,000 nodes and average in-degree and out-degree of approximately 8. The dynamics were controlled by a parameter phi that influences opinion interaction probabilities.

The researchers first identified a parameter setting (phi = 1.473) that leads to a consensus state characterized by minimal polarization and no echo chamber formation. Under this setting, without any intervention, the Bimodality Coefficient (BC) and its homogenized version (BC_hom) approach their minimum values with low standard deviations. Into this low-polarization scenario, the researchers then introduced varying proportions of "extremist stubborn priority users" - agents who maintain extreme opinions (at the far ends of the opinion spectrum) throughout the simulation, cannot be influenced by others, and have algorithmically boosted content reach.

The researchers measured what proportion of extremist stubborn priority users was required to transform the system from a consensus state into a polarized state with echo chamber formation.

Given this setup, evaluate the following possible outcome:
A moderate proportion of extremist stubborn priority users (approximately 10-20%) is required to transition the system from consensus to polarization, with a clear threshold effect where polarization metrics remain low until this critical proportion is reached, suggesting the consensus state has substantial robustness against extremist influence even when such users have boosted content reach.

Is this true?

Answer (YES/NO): NO